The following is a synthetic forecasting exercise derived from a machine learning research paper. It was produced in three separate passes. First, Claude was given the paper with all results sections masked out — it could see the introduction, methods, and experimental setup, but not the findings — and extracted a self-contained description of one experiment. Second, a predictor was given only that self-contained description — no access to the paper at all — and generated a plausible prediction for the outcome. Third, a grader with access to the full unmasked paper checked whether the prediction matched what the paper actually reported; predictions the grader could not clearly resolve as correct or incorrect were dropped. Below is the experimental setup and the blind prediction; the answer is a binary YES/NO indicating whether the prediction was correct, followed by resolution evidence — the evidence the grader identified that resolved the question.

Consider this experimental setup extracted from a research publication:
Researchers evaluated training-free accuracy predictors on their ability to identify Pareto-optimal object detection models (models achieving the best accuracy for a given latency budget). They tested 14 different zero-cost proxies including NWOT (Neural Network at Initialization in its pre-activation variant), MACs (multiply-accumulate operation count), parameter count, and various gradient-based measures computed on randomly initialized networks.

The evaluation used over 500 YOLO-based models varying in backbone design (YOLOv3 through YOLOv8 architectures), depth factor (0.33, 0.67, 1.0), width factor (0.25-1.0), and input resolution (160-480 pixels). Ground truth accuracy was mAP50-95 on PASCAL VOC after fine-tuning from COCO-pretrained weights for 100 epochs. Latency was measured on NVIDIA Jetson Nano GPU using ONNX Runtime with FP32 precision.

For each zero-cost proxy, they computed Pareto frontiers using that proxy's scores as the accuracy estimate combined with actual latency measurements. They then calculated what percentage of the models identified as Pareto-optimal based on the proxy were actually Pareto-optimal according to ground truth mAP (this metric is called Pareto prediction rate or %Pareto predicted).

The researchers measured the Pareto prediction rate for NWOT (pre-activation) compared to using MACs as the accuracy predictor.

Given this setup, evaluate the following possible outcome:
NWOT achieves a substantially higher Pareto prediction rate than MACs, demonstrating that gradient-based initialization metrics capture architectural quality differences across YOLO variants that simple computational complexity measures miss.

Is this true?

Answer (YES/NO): YES